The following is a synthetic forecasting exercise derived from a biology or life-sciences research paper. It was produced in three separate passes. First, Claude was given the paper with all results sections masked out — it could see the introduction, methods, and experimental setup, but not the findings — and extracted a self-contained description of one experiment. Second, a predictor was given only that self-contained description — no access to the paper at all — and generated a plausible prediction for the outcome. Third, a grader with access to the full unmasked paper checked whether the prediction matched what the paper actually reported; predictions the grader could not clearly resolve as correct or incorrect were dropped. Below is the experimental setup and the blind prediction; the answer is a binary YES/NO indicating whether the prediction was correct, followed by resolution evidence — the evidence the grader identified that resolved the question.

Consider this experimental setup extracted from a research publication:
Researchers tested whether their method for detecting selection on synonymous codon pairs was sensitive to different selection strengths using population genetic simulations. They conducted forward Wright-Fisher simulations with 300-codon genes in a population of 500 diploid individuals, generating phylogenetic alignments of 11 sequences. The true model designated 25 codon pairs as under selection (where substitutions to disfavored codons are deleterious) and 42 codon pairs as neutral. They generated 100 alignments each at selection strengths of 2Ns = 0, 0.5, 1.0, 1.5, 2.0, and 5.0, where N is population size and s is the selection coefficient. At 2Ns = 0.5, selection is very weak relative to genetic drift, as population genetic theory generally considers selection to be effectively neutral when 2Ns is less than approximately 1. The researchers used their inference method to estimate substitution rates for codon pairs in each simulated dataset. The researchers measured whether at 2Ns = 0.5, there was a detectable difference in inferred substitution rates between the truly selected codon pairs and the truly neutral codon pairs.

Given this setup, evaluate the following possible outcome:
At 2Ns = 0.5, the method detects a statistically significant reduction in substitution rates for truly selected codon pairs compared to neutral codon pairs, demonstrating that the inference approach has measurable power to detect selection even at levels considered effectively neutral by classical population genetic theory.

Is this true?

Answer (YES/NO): NO